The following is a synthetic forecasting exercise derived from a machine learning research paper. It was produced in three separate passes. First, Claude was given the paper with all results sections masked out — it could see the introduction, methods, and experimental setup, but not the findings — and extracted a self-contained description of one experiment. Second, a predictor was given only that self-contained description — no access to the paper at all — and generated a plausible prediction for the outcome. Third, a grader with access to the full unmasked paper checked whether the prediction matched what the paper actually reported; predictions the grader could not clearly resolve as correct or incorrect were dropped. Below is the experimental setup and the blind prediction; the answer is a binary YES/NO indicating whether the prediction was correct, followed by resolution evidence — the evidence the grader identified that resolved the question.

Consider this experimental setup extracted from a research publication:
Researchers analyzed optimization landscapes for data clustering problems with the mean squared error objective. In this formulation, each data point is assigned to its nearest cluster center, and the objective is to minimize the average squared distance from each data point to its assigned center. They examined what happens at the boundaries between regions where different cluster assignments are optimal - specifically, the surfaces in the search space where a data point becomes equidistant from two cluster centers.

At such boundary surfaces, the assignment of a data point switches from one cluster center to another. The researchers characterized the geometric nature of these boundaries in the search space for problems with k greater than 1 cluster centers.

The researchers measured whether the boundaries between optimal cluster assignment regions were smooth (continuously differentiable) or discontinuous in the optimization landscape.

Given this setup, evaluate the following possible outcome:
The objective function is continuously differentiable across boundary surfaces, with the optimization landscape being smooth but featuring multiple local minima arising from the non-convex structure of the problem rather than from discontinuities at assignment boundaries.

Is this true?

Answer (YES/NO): NO